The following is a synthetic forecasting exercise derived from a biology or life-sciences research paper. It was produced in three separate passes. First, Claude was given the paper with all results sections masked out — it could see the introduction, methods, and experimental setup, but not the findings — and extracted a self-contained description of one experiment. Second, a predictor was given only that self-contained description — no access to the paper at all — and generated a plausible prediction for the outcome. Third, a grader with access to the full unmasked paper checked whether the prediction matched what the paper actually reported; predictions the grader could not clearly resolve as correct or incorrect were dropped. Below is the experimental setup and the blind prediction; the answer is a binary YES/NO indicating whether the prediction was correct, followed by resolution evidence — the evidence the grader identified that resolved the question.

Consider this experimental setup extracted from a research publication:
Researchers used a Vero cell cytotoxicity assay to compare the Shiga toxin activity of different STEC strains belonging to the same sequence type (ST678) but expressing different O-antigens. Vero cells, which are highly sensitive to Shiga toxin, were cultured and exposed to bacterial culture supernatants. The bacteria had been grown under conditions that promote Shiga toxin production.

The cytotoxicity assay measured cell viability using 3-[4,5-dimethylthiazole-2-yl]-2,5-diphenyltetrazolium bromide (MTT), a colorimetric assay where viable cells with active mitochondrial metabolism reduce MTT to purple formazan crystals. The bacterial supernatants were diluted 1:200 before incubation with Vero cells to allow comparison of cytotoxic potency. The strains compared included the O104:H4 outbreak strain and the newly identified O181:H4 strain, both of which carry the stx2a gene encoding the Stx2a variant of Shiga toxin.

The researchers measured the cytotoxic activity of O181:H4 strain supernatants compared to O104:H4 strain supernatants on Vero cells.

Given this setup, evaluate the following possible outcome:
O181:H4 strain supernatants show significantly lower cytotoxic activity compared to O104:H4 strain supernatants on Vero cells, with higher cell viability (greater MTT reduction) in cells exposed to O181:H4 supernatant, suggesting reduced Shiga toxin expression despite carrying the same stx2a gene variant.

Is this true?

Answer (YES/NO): NO